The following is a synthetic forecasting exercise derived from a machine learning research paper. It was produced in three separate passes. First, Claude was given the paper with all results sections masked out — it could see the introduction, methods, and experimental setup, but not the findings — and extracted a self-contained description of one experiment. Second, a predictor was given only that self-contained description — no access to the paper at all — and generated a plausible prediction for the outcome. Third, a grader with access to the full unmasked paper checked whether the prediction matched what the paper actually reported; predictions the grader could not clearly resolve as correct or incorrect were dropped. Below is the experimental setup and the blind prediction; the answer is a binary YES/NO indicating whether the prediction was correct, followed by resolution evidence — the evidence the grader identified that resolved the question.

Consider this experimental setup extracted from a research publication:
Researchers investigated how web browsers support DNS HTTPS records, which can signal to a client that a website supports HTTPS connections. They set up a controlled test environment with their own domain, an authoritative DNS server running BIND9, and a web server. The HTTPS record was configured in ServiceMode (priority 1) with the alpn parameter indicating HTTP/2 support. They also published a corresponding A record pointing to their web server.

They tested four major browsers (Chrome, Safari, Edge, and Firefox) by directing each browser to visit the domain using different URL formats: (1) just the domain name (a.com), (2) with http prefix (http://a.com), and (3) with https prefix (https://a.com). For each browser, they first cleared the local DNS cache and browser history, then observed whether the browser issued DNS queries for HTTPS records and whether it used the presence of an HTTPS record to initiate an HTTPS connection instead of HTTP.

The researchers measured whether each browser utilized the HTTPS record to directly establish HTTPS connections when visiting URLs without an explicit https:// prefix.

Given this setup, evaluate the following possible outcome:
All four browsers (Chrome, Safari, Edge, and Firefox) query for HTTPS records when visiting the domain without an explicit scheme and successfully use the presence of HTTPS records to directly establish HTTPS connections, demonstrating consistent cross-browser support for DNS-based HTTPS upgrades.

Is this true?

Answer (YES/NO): NO